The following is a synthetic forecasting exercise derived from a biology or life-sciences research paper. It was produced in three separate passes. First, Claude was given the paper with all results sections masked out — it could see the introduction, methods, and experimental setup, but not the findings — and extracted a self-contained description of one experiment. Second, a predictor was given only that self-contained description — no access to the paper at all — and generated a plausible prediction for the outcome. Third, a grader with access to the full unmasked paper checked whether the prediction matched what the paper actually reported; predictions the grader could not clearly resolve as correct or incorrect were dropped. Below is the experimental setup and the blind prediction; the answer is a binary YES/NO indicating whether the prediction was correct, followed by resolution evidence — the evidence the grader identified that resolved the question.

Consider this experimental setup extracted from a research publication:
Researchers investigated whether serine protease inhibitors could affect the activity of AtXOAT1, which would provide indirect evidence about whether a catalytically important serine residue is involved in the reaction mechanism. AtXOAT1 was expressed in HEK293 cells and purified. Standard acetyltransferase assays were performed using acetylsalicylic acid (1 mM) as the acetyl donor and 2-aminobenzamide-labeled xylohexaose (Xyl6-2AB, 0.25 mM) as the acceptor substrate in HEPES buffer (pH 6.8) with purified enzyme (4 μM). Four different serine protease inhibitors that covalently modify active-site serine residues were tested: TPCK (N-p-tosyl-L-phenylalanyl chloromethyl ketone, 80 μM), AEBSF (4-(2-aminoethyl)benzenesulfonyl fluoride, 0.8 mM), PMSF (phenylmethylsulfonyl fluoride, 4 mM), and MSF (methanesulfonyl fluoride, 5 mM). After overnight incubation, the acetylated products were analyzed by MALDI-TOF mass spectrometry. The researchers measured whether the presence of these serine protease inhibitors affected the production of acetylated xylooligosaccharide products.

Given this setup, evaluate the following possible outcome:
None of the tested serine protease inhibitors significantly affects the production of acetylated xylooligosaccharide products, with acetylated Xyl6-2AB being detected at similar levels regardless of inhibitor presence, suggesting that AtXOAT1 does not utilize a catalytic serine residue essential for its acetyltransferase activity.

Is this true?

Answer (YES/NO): NO